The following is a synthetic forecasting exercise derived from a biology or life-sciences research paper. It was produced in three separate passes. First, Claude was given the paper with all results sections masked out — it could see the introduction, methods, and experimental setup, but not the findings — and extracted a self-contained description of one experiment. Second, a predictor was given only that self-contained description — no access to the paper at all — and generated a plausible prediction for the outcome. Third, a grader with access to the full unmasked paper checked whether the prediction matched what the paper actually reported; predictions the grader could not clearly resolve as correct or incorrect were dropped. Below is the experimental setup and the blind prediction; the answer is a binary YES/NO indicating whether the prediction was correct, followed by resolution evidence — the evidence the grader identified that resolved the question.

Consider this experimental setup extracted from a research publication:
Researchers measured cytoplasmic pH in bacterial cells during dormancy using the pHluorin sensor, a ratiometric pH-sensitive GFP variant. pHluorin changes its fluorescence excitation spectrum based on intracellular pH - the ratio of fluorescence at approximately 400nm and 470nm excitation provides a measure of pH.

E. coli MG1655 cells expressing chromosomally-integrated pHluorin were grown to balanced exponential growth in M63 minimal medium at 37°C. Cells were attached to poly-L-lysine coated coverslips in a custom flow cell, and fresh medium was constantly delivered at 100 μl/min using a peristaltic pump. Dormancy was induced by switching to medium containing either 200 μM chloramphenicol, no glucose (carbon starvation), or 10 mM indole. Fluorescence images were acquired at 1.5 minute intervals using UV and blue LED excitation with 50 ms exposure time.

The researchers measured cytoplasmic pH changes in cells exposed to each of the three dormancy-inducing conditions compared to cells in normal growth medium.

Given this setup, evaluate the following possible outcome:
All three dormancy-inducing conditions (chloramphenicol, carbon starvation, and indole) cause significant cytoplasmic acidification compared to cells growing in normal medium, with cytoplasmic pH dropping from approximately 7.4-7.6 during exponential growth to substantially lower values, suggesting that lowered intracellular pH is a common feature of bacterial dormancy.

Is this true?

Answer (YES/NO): NO